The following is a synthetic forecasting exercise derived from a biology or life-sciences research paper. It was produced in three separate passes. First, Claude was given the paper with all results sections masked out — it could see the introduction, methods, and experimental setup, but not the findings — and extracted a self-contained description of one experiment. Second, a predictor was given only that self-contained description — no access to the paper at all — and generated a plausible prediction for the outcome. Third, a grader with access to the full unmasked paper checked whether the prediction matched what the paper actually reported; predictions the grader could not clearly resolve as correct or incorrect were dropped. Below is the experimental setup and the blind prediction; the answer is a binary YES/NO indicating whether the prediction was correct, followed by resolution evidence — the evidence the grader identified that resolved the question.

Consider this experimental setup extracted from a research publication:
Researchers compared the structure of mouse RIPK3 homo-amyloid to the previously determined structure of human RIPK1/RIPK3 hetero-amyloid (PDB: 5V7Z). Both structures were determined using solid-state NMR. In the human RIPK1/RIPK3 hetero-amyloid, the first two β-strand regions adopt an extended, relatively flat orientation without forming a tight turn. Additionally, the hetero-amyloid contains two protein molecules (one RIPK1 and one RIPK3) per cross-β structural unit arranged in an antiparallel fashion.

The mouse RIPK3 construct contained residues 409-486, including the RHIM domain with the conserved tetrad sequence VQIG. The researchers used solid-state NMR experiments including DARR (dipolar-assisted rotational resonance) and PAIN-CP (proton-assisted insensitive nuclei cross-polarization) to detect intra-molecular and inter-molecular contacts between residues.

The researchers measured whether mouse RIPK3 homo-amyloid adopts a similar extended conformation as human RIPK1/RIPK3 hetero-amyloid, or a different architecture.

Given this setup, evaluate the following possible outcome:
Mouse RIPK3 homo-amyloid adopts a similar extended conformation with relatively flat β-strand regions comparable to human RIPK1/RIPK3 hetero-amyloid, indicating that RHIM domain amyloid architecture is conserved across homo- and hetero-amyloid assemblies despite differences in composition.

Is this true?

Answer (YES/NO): NO